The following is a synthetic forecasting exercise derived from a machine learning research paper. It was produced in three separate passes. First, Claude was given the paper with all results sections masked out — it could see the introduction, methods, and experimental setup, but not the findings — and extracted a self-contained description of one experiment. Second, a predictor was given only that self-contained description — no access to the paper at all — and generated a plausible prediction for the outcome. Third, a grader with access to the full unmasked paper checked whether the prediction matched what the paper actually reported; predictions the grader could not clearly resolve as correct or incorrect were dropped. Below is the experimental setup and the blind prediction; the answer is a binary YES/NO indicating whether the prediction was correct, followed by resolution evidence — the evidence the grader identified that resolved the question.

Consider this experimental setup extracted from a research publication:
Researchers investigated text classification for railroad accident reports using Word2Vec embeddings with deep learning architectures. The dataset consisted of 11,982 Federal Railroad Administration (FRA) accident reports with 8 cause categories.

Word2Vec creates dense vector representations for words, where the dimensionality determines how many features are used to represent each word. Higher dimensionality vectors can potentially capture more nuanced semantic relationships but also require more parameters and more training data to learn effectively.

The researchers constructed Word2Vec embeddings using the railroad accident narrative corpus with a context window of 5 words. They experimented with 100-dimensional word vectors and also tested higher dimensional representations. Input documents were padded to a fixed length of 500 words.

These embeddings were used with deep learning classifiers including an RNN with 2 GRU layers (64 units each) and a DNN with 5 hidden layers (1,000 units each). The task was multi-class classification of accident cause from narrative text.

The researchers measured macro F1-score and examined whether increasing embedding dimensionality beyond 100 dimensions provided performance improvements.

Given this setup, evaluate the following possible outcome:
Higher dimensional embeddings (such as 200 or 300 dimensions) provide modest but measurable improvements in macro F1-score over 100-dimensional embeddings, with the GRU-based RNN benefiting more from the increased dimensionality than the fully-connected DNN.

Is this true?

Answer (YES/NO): NO